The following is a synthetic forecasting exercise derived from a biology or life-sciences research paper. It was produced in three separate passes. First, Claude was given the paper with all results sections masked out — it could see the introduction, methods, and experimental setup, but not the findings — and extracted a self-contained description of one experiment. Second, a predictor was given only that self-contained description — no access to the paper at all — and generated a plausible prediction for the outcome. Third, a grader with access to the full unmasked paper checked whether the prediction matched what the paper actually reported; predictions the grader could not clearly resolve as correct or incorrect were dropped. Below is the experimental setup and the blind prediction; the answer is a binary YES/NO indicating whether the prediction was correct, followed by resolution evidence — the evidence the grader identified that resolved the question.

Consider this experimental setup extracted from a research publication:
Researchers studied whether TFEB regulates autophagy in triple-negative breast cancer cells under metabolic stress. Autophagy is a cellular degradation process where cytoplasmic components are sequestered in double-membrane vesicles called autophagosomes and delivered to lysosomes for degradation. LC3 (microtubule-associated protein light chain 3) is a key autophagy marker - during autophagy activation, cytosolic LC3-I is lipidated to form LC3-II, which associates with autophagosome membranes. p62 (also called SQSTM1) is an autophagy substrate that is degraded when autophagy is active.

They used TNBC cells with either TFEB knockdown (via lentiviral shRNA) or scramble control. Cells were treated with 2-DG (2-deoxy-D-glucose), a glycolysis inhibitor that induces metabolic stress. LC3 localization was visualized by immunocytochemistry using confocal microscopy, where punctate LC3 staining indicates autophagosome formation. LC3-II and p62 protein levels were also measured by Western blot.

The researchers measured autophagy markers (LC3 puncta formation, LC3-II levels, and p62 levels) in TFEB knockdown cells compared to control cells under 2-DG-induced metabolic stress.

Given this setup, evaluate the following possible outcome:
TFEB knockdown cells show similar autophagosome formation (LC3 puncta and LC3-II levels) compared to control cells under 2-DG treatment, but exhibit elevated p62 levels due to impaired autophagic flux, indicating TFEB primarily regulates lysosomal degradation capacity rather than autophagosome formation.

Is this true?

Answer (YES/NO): NO